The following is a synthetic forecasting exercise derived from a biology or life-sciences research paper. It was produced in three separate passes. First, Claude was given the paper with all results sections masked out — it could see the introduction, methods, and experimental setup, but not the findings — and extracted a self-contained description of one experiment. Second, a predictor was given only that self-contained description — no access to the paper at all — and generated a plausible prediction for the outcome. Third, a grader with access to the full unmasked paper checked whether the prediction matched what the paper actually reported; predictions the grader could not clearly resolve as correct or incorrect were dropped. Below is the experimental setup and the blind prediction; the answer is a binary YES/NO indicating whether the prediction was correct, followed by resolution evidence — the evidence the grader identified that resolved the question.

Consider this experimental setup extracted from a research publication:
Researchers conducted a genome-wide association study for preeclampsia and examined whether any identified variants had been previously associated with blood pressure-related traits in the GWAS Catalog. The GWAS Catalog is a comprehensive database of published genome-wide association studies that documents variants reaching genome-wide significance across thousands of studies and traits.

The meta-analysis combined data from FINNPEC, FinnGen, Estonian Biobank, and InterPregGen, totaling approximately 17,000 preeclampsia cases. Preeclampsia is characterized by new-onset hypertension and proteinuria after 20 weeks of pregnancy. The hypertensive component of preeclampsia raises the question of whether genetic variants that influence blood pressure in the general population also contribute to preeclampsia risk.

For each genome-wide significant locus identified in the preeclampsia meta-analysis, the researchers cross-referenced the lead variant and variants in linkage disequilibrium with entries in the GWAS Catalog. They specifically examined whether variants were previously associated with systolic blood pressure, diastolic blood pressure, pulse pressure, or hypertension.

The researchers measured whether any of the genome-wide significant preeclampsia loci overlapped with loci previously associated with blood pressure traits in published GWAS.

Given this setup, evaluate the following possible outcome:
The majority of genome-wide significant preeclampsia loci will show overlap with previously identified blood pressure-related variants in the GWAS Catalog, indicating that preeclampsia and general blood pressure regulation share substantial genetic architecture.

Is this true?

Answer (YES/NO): YES